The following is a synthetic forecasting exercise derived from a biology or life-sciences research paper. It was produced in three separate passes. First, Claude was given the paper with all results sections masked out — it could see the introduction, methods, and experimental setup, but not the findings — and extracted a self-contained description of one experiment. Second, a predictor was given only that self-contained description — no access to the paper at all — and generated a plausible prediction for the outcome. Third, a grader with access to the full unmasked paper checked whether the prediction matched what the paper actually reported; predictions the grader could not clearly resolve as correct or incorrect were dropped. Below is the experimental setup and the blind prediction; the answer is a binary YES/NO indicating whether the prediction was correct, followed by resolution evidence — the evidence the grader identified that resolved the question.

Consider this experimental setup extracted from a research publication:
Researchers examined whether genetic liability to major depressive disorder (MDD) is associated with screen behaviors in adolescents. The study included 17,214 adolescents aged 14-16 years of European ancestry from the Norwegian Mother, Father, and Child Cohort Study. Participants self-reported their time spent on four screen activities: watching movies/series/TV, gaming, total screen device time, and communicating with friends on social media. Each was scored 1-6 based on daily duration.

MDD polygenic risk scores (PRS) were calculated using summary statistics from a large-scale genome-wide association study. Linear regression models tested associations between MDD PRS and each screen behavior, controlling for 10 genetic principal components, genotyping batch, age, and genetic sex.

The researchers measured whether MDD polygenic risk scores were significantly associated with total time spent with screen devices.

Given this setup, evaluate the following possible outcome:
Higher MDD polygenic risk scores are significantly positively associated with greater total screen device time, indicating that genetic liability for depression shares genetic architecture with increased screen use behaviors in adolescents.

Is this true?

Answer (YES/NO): YES